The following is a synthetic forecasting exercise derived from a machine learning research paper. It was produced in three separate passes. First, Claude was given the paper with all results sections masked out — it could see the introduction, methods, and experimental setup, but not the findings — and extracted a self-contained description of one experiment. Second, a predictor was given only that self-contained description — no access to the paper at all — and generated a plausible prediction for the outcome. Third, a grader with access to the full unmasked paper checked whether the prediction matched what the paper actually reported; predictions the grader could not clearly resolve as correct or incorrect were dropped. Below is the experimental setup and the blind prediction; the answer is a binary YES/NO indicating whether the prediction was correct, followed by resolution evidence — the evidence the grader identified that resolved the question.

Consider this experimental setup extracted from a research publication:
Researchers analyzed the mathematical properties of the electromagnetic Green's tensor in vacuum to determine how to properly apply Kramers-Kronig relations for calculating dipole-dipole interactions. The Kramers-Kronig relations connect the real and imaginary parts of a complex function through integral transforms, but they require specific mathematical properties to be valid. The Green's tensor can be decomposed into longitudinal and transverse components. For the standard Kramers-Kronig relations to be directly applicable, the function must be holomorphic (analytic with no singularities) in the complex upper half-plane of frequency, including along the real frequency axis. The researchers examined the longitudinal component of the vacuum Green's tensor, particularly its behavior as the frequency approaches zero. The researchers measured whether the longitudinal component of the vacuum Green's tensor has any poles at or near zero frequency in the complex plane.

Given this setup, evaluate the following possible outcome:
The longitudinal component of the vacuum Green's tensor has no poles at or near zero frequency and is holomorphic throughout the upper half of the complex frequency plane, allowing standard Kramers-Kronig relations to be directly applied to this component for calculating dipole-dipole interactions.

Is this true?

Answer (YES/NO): NO